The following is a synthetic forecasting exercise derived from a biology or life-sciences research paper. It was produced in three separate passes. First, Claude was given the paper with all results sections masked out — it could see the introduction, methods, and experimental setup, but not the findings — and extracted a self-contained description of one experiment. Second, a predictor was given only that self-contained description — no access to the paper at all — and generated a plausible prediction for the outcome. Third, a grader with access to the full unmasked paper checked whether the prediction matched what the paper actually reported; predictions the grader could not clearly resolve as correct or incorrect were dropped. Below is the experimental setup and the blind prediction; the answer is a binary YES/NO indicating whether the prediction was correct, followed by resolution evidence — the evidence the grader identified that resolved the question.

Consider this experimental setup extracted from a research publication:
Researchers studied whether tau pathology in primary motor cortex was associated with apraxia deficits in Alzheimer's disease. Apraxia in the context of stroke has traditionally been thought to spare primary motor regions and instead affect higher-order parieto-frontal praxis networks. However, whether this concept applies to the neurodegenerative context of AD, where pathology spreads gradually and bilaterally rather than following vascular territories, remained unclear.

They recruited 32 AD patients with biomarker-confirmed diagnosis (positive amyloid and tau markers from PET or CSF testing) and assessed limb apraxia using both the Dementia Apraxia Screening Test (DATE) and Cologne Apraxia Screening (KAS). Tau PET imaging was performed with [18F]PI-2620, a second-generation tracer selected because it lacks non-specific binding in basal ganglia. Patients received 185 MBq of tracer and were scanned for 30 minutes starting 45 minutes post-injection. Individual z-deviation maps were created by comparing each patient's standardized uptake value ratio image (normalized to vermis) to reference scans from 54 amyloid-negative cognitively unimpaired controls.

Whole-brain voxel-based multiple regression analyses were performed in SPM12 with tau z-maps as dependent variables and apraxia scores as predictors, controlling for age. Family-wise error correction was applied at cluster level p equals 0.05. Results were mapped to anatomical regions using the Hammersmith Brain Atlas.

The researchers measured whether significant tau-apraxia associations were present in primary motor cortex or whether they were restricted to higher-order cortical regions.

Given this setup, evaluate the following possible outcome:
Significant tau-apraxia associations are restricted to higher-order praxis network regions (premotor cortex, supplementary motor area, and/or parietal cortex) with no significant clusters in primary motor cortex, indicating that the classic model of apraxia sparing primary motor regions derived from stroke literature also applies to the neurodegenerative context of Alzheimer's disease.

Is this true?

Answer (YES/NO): YES